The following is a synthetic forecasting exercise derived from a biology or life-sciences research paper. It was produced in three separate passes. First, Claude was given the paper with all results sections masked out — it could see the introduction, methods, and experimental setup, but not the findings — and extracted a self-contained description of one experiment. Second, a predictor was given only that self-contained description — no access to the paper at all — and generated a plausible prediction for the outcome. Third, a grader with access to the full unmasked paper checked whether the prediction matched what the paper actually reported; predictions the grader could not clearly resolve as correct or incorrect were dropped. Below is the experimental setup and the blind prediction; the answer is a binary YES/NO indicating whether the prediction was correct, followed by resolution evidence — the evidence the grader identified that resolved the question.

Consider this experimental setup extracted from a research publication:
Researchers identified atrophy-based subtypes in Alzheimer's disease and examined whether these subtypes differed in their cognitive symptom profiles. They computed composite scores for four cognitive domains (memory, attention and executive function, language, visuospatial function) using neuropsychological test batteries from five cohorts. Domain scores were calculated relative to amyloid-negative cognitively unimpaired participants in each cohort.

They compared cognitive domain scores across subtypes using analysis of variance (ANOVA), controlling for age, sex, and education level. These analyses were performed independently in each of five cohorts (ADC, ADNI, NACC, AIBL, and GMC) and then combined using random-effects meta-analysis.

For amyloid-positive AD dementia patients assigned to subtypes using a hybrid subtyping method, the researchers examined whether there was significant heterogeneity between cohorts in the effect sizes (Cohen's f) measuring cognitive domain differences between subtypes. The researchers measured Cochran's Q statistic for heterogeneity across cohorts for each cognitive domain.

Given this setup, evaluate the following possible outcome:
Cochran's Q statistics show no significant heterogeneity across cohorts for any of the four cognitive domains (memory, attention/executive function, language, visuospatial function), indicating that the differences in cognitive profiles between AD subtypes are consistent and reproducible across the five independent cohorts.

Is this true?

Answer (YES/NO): NO